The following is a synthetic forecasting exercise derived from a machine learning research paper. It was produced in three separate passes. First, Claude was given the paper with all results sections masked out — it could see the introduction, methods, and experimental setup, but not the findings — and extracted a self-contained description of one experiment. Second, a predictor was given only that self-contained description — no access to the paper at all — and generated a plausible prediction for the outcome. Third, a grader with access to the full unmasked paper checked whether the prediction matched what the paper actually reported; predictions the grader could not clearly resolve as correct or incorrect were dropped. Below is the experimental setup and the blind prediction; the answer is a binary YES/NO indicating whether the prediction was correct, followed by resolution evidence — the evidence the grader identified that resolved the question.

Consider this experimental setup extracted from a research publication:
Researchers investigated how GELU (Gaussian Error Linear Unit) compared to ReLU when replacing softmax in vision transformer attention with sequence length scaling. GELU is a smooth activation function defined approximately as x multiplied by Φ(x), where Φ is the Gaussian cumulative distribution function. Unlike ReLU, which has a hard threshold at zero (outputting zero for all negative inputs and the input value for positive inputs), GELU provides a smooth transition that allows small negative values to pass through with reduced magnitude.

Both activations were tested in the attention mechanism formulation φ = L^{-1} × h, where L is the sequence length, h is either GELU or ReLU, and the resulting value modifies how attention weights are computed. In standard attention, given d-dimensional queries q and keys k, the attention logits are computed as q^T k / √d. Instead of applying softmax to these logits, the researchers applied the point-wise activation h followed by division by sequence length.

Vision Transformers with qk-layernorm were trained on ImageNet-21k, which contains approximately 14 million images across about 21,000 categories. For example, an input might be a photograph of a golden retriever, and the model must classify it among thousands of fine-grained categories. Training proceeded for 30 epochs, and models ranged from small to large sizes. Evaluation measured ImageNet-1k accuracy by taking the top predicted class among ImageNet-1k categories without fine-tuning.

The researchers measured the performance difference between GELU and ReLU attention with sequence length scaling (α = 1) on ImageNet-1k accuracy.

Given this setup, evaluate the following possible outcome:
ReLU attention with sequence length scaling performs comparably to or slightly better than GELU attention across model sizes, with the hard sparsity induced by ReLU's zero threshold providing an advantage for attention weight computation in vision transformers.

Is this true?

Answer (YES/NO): NO